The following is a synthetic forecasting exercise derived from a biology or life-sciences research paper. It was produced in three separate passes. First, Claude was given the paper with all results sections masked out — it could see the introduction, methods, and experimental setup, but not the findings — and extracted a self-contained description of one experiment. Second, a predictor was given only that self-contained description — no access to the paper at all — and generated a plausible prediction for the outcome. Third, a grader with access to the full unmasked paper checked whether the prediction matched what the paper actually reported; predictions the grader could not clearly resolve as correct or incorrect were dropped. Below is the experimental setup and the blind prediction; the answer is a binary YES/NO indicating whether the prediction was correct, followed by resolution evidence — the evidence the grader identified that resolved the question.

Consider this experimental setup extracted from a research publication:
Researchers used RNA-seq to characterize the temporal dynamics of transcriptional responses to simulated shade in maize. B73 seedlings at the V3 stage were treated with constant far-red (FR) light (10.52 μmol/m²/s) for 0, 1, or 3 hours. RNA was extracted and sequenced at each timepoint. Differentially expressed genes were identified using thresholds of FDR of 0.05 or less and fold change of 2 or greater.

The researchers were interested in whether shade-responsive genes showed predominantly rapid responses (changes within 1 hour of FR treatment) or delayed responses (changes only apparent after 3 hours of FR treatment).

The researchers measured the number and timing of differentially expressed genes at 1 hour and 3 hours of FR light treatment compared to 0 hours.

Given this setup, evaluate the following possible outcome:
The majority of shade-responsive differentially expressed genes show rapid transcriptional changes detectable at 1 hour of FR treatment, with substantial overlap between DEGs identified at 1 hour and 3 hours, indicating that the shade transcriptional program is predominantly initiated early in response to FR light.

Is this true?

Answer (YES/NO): NO